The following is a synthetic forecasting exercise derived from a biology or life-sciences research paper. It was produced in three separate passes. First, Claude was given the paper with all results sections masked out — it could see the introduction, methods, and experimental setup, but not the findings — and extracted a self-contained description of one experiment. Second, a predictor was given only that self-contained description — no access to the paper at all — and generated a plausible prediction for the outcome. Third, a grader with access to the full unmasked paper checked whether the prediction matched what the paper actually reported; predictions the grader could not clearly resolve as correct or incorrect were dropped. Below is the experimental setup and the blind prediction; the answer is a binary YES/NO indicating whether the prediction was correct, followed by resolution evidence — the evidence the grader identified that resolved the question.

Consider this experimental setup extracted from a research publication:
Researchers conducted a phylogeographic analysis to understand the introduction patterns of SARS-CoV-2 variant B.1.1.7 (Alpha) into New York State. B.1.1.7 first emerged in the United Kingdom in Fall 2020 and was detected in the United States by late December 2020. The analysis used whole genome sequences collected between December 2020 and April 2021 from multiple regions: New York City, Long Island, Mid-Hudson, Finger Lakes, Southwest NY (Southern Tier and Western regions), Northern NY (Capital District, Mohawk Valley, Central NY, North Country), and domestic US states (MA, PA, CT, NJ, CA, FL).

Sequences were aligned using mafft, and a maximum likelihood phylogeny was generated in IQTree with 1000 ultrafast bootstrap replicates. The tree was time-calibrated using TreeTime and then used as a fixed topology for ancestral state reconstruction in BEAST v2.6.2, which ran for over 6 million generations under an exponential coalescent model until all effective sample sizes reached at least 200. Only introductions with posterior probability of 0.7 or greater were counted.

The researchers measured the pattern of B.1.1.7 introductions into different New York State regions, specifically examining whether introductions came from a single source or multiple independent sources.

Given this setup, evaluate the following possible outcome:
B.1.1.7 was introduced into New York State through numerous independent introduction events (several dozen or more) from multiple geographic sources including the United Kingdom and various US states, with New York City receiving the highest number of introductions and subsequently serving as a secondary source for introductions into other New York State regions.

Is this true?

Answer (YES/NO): NO